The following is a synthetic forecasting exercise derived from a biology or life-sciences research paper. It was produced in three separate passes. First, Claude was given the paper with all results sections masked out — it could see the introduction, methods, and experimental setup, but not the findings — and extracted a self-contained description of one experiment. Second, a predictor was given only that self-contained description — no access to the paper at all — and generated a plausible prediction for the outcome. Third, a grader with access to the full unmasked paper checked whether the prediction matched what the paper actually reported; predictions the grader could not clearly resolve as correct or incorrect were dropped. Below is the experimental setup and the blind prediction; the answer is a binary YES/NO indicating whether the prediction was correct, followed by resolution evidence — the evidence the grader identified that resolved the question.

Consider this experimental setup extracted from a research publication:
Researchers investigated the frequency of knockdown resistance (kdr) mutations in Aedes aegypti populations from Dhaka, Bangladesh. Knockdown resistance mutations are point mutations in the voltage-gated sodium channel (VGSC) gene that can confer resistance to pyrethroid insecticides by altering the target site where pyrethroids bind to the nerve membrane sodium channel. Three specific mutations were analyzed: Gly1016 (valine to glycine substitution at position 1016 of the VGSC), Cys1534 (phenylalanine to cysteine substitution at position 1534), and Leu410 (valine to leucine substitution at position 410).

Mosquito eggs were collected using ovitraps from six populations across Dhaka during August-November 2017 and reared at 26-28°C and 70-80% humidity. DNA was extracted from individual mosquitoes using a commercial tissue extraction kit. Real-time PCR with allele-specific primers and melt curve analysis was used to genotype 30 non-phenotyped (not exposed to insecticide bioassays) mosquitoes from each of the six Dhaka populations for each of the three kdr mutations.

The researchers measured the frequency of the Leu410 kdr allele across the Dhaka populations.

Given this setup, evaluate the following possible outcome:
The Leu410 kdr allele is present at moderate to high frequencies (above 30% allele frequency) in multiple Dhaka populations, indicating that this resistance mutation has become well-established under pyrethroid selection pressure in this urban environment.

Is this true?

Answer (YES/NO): NO